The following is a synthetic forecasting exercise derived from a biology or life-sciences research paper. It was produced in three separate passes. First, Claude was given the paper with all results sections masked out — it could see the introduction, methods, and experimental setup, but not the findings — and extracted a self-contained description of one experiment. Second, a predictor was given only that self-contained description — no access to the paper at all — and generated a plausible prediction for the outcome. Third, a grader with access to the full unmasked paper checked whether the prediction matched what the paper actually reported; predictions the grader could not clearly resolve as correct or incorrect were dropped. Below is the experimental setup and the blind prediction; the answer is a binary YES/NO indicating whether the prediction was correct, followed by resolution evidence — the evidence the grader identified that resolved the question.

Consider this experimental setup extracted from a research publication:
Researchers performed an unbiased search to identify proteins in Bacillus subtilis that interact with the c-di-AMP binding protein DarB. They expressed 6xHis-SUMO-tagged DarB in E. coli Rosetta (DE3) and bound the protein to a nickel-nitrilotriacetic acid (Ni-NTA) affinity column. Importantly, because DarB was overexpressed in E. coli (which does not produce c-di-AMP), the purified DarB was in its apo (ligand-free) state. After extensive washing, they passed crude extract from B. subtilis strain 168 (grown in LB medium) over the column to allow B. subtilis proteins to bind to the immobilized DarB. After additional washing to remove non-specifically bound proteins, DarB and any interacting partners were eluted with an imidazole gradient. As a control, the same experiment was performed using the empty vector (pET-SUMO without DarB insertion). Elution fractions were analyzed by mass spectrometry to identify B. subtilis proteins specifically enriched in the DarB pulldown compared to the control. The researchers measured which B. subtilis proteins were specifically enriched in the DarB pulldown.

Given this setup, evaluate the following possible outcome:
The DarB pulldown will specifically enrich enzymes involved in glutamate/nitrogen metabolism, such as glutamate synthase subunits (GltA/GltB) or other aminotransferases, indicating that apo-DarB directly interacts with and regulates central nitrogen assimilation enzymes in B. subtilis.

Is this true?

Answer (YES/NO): NO